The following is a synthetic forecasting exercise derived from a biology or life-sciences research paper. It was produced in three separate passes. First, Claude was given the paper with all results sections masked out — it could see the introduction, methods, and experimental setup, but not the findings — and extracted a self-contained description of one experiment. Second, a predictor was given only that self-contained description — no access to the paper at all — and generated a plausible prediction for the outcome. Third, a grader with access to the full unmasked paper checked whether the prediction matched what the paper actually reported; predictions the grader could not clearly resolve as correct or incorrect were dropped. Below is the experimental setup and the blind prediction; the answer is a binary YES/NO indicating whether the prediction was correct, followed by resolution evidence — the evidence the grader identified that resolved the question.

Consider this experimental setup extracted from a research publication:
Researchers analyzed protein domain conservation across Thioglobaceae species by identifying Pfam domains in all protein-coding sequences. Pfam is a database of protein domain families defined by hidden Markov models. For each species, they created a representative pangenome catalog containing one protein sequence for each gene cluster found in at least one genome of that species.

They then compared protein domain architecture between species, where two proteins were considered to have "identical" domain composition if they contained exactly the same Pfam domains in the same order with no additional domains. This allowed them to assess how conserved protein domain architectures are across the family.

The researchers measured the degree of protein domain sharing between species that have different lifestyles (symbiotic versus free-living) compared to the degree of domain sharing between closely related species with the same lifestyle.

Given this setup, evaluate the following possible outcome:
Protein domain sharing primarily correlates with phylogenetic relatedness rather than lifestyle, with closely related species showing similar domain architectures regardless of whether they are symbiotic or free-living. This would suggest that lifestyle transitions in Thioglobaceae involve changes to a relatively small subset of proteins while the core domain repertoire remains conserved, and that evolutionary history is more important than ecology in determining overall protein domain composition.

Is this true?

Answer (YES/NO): YES